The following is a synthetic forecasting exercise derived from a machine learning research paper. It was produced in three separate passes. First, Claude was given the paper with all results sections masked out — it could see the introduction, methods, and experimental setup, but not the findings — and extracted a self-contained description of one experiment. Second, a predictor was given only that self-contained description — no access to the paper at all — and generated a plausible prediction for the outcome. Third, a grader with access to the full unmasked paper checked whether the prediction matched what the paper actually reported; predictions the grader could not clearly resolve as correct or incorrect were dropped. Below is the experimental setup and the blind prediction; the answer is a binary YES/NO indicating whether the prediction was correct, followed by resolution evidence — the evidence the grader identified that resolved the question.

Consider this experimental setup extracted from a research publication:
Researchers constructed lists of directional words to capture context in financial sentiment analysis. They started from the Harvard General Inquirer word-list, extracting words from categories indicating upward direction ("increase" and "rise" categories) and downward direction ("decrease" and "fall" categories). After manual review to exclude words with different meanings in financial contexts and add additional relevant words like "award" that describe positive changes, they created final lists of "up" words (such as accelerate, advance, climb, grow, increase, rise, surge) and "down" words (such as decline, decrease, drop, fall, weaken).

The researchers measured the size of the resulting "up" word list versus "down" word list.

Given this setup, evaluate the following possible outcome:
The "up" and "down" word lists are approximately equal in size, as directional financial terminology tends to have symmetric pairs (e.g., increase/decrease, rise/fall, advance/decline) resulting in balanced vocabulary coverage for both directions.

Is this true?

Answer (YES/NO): NO